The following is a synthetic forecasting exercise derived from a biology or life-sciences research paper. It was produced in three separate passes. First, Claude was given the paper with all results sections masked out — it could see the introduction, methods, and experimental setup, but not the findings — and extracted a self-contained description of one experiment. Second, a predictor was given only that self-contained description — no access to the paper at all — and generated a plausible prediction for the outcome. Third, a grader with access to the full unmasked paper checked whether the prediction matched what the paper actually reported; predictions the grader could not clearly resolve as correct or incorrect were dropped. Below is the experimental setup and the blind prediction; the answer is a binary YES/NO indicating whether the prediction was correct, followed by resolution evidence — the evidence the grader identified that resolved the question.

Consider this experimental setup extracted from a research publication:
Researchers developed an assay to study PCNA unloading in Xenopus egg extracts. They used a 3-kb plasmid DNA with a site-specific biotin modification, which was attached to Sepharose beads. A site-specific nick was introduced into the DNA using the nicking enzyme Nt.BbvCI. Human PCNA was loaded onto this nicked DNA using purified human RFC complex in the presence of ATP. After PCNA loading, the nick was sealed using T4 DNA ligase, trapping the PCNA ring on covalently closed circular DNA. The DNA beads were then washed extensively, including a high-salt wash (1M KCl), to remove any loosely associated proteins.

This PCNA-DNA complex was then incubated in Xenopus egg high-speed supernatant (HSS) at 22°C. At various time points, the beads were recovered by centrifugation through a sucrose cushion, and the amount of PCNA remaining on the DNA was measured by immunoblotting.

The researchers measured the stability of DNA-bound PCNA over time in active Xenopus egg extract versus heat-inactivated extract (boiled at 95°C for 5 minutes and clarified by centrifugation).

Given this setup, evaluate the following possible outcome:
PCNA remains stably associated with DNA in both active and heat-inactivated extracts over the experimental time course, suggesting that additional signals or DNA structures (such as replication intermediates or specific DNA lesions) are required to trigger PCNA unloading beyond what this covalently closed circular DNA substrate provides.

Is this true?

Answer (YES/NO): NO